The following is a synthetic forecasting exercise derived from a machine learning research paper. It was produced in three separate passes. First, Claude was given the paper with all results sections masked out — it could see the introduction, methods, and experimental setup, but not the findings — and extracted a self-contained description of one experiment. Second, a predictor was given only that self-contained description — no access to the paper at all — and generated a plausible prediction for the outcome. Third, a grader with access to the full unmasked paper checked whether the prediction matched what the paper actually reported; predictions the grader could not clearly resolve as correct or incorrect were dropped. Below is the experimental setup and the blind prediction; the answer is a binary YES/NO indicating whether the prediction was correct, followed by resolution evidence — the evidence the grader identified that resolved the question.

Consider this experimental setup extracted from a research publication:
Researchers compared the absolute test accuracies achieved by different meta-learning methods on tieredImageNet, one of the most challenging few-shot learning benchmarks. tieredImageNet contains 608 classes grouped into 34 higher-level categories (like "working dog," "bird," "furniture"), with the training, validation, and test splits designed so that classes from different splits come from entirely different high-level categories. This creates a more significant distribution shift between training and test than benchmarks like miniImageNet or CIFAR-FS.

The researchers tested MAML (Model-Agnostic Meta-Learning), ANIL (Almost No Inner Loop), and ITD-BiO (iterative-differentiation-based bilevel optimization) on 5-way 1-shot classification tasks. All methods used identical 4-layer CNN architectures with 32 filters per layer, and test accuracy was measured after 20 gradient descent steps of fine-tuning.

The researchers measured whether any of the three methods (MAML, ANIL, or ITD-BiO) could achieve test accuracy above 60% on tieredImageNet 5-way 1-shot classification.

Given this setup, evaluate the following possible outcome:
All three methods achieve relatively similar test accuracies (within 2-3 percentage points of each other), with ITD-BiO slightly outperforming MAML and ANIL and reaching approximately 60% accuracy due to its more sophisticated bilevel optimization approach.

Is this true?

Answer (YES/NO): NO